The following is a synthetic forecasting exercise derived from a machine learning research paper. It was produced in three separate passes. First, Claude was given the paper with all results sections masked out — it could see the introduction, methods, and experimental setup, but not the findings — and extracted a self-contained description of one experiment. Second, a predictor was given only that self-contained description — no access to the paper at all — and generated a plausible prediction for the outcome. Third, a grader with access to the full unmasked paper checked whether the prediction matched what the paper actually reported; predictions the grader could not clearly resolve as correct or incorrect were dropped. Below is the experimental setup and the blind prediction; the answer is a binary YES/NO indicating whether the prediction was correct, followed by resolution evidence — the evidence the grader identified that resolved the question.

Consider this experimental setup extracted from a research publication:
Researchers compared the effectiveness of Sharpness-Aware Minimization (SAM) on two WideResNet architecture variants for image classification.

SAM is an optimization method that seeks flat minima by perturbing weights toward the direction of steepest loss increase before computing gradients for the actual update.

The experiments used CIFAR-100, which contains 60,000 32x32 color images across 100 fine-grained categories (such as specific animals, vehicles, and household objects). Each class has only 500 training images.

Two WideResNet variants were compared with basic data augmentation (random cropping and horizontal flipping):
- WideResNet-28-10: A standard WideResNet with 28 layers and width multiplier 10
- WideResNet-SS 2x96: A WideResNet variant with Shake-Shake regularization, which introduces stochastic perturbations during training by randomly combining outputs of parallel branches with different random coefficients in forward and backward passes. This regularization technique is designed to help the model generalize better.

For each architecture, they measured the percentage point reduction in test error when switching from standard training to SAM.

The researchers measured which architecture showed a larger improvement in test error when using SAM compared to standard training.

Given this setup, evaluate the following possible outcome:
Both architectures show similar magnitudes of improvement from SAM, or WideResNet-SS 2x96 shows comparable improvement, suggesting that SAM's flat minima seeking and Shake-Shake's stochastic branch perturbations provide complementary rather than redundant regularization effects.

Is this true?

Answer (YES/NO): NO